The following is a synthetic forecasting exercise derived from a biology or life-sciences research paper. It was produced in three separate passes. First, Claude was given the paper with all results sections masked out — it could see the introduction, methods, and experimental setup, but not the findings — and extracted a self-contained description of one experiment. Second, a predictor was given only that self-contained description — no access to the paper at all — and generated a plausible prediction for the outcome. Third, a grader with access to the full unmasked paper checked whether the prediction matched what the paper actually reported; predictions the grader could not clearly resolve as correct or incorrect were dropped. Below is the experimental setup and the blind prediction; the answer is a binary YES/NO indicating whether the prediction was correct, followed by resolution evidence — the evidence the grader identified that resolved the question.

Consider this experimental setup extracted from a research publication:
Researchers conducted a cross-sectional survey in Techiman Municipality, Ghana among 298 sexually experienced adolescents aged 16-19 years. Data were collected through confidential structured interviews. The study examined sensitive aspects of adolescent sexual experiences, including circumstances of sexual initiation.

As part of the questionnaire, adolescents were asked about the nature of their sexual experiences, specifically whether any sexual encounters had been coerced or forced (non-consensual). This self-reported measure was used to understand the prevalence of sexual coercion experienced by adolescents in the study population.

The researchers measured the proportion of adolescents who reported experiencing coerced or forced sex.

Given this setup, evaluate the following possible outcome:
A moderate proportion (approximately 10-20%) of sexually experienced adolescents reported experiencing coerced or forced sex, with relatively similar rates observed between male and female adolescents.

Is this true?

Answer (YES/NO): NO